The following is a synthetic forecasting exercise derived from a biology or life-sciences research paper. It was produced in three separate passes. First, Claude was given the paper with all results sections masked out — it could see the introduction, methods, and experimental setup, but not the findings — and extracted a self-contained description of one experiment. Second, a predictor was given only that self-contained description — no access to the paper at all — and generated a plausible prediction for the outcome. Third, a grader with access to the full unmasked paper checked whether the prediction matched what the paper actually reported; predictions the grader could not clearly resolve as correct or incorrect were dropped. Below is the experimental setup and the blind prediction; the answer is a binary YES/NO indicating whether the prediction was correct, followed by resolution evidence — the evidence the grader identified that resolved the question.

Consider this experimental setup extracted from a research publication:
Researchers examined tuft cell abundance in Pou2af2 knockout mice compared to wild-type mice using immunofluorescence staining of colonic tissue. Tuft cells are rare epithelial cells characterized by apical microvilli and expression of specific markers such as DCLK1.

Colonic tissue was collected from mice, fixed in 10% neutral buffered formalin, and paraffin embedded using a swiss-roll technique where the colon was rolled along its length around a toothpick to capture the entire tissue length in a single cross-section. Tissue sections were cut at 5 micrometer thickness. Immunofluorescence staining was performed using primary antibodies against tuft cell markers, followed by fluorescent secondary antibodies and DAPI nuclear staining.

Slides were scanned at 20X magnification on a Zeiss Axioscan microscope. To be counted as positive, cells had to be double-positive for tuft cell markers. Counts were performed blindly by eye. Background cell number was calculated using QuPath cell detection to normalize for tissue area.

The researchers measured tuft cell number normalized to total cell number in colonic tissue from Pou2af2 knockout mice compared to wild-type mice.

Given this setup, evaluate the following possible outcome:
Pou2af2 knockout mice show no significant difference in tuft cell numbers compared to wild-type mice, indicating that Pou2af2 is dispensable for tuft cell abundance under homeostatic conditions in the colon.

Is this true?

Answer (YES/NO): NO